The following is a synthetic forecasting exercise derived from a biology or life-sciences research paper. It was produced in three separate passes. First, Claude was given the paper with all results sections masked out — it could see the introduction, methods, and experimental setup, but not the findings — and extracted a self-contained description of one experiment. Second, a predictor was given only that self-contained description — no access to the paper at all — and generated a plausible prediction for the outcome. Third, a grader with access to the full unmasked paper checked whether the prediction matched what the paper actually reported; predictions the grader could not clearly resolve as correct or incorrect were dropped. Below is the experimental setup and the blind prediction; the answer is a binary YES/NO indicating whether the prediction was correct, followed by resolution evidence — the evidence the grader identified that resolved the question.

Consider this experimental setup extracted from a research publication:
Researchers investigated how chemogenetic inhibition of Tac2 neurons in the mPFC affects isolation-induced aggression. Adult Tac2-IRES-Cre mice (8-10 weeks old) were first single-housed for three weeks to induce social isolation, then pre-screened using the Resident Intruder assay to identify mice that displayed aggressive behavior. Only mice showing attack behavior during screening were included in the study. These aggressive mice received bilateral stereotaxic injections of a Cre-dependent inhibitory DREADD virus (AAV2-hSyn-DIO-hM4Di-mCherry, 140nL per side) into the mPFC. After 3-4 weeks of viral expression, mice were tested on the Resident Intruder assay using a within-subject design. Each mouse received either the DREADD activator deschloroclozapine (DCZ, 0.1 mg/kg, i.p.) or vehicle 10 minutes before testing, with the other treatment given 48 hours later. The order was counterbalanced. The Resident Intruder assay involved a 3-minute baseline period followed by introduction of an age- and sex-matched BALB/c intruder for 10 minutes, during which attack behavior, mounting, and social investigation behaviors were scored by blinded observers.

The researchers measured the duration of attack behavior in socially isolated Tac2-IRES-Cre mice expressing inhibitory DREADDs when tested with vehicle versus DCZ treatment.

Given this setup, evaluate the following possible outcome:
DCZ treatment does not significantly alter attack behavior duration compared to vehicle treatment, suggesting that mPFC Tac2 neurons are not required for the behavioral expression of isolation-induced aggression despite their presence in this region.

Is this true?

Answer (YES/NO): NO